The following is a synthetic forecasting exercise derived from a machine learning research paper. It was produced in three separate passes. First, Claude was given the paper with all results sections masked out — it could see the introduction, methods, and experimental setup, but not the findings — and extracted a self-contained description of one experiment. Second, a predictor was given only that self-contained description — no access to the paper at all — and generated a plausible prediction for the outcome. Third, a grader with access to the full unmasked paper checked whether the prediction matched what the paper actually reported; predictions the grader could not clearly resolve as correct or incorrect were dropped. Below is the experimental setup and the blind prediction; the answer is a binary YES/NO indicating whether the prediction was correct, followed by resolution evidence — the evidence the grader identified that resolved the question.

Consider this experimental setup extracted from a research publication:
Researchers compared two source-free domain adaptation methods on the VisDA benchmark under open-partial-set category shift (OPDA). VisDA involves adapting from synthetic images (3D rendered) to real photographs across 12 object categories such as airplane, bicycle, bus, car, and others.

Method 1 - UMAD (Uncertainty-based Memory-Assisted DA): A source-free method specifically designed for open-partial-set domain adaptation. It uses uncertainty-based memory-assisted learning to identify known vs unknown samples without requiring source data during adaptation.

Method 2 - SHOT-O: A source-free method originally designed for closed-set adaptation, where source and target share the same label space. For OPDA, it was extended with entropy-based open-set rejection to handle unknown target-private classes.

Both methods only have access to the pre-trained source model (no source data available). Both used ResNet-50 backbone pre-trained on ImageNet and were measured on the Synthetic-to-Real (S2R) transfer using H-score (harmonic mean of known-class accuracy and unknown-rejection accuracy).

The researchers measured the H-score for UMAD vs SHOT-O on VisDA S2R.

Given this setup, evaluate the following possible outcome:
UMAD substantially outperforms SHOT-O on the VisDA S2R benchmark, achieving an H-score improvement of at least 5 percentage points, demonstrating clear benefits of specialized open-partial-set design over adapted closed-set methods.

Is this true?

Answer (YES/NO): YES